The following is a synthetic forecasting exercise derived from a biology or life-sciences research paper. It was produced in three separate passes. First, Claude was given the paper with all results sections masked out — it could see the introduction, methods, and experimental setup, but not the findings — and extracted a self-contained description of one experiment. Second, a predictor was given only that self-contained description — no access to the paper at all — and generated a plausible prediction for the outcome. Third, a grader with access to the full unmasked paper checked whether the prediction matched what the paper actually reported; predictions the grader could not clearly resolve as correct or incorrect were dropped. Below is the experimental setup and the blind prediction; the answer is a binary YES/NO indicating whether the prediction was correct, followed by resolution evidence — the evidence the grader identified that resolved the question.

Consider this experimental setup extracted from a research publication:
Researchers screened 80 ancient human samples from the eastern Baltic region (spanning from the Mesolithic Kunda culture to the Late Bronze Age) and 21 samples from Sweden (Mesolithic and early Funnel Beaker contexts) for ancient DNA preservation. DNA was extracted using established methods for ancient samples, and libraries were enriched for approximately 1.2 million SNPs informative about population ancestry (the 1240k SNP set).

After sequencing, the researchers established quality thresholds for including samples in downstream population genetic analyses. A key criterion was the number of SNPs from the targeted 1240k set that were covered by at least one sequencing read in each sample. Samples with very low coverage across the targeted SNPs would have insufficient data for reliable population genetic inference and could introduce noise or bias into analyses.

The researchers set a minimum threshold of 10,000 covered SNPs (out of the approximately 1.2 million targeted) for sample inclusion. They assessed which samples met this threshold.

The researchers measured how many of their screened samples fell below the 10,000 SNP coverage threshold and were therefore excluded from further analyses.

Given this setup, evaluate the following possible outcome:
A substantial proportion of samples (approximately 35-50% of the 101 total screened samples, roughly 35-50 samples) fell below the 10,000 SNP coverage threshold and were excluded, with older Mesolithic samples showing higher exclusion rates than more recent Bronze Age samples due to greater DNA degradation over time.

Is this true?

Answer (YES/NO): NO